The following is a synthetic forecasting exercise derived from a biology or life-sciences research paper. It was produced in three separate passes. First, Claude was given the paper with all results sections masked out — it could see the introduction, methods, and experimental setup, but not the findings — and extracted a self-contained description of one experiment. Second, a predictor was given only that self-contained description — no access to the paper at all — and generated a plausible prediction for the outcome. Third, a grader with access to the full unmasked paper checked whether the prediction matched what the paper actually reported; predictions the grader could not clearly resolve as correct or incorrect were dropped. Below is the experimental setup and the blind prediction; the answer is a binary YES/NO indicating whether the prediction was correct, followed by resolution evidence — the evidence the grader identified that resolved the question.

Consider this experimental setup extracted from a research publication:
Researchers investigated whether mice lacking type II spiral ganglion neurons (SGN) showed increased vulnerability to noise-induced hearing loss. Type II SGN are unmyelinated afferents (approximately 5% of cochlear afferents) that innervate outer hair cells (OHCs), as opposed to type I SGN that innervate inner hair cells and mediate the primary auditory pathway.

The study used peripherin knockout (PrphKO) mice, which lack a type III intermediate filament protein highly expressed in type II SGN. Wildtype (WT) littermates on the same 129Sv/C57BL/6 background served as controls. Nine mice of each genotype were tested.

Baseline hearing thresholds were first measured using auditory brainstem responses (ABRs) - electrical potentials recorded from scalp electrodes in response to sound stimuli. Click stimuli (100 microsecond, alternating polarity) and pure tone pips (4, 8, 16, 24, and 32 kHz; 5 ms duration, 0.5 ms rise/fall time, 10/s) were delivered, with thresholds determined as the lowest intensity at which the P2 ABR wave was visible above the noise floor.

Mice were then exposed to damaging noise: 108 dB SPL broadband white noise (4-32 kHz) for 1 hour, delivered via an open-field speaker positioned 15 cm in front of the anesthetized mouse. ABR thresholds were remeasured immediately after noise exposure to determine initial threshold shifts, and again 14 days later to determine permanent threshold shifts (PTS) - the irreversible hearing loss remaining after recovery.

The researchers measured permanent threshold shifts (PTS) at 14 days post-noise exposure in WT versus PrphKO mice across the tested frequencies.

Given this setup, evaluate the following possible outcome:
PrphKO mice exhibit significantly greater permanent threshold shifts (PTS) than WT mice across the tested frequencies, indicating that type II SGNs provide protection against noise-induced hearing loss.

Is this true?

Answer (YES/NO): NO